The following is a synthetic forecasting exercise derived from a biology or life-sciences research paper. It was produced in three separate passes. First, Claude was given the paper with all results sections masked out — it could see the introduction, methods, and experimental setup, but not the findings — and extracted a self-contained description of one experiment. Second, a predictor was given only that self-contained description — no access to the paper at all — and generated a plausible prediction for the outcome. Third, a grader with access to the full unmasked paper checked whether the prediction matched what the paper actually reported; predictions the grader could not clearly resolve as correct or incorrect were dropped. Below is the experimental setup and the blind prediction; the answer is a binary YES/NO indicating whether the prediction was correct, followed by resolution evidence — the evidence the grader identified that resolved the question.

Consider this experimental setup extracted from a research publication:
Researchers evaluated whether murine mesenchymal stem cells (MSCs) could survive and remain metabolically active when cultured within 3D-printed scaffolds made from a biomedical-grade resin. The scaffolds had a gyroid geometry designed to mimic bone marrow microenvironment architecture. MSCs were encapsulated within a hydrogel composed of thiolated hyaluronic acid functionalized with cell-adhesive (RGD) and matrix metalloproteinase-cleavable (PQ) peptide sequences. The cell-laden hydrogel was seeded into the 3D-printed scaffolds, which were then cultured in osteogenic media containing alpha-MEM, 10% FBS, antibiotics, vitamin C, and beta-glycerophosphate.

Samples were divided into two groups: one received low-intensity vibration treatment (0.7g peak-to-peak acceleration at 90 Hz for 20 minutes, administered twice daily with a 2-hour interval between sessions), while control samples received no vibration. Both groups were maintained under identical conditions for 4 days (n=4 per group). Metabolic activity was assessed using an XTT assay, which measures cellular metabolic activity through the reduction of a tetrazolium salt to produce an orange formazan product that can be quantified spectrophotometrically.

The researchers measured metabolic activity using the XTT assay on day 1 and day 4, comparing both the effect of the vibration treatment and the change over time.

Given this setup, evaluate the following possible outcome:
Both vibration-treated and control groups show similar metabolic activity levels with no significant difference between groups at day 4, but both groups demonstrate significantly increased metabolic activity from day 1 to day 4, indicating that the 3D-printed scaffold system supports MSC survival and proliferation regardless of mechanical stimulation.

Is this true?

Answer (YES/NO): NO